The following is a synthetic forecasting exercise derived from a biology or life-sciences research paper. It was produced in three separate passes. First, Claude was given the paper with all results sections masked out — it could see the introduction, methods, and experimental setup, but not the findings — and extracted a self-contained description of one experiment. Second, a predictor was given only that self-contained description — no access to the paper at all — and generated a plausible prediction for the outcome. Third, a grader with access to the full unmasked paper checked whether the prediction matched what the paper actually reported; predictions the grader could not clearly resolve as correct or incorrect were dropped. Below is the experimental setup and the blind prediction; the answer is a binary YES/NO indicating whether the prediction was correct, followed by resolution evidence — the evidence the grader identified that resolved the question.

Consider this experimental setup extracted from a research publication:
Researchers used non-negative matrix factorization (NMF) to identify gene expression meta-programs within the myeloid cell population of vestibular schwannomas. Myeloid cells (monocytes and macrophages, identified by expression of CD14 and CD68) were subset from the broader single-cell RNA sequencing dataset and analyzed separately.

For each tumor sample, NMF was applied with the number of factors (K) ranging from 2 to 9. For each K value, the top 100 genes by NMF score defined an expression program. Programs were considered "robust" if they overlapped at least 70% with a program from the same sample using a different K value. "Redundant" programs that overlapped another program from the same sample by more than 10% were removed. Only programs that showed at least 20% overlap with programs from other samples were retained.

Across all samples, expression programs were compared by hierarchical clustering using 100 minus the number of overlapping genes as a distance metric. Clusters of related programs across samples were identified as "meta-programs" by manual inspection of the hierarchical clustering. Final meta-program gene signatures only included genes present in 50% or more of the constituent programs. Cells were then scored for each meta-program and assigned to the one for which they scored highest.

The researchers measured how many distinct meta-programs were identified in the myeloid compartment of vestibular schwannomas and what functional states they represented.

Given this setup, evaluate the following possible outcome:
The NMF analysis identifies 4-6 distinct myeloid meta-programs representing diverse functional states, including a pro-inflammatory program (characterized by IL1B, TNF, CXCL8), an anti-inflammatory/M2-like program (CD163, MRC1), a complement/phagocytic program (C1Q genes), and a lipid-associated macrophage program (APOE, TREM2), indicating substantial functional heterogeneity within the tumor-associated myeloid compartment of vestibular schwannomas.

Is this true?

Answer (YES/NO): NO